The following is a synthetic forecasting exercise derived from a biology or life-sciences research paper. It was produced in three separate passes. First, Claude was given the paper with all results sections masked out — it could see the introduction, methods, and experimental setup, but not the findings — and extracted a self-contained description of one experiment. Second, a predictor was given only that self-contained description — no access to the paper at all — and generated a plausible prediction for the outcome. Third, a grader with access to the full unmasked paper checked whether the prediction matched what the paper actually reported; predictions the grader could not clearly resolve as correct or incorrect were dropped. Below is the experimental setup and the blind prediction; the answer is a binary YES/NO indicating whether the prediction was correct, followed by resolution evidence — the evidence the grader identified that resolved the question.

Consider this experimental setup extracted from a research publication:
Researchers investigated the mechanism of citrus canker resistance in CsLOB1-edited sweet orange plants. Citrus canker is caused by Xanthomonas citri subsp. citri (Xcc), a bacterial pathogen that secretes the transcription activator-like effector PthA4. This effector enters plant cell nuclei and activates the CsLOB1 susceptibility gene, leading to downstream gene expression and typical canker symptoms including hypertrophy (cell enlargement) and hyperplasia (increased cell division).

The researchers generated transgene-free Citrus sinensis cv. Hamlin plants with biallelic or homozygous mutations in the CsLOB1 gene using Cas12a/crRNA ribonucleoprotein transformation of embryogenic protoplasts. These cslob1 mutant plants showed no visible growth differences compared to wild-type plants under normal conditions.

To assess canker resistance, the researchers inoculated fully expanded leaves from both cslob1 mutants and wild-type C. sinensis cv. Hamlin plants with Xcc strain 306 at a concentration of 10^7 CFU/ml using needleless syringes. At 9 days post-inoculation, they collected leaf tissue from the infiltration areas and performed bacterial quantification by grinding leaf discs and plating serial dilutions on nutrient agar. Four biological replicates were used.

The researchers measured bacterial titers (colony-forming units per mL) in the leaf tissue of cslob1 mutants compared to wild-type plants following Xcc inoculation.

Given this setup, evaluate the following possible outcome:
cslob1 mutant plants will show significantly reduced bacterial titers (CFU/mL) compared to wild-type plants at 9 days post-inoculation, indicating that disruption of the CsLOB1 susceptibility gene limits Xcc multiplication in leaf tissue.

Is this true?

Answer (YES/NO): NO